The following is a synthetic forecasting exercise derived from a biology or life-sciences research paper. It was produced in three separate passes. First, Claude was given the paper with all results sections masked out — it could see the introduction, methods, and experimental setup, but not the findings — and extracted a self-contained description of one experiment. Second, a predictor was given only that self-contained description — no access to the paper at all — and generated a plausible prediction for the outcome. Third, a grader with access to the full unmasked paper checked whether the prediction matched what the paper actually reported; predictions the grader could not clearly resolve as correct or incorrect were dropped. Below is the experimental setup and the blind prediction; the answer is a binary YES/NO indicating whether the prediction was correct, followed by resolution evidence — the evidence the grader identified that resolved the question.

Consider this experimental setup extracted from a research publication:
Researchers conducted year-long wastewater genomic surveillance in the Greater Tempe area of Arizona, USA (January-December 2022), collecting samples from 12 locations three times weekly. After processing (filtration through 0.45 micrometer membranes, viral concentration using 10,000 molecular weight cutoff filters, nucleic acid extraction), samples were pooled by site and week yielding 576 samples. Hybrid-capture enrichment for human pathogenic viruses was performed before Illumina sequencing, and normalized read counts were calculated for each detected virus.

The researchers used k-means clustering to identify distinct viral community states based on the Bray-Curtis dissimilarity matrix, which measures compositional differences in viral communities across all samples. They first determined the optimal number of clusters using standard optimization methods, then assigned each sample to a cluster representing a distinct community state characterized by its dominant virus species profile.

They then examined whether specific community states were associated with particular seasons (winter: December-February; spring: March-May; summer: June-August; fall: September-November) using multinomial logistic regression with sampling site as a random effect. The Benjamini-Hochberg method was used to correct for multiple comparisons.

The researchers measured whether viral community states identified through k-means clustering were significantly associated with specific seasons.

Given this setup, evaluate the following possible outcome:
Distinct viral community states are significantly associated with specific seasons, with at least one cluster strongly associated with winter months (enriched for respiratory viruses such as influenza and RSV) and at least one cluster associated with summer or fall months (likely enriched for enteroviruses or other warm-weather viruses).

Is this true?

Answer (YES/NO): NO